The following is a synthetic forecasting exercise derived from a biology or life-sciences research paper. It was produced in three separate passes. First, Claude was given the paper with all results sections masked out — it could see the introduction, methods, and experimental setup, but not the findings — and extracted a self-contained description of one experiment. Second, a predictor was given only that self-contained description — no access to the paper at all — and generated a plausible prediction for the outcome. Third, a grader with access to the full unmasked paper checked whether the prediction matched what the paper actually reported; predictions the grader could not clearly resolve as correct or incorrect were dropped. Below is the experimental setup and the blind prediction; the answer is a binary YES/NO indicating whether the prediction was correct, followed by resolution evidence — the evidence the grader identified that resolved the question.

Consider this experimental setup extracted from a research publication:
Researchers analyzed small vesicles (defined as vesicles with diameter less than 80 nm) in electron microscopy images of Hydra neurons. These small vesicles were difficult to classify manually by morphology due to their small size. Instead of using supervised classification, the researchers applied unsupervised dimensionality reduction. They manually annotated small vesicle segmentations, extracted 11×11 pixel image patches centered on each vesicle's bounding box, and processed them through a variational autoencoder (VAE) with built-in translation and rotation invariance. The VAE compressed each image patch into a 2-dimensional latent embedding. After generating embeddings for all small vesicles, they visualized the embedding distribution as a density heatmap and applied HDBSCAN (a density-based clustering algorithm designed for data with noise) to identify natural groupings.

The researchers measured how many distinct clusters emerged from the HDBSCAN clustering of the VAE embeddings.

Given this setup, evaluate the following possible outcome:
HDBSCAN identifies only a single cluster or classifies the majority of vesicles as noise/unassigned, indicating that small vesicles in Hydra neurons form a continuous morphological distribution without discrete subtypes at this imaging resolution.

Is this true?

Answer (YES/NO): NO